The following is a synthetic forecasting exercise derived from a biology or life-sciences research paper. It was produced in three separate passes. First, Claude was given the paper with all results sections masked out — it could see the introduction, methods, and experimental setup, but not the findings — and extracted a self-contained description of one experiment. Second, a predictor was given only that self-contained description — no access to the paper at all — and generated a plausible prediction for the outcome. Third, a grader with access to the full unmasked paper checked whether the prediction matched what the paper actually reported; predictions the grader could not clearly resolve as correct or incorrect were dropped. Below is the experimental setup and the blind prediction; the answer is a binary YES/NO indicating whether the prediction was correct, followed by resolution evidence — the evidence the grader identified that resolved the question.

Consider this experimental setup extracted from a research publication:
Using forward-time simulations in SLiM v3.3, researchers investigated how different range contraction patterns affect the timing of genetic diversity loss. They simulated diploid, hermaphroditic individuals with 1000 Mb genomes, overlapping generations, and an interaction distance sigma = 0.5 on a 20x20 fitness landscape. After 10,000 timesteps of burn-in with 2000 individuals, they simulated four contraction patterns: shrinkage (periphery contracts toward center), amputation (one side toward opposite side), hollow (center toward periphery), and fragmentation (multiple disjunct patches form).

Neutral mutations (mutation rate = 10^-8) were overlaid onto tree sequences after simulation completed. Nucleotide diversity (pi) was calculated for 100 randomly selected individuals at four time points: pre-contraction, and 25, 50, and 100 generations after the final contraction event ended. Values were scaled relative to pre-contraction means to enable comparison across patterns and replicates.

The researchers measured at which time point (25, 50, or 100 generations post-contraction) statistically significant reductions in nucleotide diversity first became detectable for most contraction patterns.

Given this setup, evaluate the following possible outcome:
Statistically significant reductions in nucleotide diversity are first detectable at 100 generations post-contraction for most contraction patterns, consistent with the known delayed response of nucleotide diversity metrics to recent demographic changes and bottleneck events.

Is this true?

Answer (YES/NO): NO